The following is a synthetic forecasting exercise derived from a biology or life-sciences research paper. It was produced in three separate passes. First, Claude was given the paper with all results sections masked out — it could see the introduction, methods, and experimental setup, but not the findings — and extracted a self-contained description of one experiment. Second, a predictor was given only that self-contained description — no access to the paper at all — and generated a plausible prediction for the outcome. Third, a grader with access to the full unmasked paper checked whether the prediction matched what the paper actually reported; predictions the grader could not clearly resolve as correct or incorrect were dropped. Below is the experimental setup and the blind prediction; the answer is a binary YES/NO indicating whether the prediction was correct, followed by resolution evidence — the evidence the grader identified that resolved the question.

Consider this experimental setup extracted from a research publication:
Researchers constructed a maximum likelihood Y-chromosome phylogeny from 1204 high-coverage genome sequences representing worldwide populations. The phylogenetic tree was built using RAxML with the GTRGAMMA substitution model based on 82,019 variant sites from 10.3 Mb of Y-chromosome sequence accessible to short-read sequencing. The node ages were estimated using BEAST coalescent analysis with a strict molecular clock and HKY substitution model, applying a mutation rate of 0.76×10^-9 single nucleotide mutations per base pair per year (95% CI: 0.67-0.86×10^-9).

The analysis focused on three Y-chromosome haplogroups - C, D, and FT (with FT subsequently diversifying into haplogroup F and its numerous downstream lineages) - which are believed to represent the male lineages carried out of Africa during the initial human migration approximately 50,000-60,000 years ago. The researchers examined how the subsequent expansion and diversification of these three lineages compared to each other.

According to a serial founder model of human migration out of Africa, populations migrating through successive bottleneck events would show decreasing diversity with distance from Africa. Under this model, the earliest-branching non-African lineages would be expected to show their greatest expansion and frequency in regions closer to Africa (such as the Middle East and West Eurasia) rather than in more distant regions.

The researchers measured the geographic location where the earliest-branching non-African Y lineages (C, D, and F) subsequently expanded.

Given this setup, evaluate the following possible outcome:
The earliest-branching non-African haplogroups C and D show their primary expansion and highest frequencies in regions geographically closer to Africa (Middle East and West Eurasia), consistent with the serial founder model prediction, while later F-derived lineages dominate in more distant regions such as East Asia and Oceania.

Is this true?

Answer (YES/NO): NO